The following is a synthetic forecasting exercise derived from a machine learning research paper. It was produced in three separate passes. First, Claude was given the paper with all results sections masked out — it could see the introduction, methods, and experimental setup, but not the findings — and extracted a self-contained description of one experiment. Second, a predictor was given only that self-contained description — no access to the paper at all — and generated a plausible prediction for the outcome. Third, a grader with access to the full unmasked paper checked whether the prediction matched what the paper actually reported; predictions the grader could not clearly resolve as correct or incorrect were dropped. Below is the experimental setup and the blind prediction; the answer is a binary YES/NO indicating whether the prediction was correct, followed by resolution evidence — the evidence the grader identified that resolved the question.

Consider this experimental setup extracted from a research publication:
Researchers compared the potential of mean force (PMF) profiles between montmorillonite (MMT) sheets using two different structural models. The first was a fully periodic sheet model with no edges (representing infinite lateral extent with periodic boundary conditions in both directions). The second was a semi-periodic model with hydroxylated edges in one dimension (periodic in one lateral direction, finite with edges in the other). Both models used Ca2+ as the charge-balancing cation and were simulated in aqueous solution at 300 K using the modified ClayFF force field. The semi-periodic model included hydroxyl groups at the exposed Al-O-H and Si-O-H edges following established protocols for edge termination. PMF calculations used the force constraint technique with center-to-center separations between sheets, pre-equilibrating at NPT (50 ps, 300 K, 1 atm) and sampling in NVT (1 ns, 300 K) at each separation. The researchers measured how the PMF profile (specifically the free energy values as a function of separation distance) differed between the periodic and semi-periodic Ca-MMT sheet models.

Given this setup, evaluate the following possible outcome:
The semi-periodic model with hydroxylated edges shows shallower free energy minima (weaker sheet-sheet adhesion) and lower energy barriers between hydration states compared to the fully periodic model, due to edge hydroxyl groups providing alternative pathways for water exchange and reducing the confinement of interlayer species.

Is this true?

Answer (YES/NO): NO